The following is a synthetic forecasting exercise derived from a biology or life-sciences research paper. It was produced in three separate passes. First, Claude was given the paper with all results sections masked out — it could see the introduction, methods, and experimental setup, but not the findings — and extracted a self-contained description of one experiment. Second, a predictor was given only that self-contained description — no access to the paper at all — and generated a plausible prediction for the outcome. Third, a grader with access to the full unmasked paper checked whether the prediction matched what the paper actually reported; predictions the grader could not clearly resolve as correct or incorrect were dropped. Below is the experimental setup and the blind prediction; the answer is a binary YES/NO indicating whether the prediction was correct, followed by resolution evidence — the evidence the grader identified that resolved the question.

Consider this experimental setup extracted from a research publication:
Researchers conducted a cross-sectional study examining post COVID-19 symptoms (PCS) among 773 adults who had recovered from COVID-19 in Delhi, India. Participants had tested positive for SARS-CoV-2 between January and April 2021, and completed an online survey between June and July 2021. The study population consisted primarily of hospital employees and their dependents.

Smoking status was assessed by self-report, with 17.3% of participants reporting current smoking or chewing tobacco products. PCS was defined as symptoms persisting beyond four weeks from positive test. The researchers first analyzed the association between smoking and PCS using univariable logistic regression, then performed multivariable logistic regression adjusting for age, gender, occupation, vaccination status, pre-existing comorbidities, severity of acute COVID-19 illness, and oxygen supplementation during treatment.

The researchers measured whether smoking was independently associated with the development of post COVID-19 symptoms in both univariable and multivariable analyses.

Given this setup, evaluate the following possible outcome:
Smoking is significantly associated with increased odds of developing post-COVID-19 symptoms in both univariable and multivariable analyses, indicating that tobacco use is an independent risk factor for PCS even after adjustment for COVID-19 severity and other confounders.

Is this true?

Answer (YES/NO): NO